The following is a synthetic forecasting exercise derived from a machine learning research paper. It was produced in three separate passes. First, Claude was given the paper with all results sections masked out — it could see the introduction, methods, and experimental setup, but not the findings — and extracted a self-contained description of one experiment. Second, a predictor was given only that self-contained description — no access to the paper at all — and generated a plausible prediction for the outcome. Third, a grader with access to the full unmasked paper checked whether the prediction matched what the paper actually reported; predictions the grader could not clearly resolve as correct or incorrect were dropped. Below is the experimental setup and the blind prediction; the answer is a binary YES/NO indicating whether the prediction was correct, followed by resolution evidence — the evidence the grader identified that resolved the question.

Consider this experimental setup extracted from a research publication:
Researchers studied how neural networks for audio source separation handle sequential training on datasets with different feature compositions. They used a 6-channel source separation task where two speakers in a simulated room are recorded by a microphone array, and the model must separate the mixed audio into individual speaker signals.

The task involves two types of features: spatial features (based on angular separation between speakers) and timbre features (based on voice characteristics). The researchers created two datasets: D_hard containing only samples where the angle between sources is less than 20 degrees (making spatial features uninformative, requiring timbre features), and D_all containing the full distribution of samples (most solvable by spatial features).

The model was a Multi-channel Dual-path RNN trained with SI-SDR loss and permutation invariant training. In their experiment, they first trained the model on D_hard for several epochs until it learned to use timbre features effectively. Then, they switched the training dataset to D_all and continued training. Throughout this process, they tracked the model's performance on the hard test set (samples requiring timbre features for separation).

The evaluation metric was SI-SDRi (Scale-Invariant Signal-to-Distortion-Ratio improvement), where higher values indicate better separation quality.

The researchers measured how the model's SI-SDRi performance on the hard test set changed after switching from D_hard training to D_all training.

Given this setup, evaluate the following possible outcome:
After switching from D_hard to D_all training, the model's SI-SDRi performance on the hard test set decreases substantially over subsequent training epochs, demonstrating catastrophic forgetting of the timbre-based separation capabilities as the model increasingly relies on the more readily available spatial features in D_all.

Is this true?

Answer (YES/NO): YES